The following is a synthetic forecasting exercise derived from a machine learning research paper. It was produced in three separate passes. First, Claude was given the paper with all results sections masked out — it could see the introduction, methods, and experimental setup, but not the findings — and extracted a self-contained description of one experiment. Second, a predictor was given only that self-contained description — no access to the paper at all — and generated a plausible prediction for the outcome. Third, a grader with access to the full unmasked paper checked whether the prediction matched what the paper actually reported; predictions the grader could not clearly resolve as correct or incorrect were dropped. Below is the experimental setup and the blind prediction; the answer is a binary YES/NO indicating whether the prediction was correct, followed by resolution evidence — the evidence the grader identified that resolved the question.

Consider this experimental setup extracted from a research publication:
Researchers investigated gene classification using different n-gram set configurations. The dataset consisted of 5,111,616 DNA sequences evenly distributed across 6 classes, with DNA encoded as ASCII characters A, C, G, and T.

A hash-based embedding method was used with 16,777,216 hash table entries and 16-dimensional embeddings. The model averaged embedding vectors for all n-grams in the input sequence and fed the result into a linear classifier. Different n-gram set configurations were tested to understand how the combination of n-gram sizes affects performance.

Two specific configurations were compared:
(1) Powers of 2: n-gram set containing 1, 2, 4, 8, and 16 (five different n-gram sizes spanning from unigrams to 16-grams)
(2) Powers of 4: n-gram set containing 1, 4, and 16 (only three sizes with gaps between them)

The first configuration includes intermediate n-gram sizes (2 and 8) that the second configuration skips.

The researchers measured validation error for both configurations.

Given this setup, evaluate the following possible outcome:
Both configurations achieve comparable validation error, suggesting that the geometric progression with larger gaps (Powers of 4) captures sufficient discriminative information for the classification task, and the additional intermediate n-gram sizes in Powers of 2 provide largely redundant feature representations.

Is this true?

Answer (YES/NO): NO